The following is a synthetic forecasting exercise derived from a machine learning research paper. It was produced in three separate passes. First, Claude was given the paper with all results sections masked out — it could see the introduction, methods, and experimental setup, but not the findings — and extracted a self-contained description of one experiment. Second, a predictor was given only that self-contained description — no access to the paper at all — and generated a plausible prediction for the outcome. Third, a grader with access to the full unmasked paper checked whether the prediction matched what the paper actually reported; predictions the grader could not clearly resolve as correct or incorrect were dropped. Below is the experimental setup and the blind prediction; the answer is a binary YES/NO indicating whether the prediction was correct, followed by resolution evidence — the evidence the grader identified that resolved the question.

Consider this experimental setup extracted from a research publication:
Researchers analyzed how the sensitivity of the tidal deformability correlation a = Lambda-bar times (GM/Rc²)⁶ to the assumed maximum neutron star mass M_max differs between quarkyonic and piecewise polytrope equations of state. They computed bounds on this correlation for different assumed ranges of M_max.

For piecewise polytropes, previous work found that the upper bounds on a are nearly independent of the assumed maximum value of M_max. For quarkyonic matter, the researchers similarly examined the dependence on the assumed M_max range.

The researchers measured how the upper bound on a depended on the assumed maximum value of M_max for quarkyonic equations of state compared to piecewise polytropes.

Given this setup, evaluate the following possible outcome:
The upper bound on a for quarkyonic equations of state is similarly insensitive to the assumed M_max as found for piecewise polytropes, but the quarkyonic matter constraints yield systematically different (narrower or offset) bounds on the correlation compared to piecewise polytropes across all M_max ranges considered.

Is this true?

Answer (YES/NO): NO